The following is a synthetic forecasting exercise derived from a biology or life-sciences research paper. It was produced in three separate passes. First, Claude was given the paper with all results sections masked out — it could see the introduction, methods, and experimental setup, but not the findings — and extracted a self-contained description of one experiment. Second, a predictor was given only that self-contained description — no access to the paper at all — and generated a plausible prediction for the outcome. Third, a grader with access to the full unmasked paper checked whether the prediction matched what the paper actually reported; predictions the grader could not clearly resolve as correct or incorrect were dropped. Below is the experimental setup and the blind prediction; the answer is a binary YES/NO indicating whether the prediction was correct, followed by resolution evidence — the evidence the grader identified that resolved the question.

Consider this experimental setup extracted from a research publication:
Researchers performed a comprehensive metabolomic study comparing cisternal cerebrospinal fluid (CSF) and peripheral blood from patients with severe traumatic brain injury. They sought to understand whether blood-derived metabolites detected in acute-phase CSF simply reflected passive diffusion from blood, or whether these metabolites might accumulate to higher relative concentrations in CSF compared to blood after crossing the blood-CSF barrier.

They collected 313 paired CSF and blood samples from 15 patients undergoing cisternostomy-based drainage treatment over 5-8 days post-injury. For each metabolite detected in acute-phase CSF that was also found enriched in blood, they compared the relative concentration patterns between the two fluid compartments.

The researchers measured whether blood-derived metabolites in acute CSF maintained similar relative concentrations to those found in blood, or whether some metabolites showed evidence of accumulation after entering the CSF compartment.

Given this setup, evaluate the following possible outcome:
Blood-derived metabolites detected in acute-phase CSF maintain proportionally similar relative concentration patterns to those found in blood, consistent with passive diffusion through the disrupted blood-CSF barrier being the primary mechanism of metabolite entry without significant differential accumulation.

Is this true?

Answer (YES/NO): NO